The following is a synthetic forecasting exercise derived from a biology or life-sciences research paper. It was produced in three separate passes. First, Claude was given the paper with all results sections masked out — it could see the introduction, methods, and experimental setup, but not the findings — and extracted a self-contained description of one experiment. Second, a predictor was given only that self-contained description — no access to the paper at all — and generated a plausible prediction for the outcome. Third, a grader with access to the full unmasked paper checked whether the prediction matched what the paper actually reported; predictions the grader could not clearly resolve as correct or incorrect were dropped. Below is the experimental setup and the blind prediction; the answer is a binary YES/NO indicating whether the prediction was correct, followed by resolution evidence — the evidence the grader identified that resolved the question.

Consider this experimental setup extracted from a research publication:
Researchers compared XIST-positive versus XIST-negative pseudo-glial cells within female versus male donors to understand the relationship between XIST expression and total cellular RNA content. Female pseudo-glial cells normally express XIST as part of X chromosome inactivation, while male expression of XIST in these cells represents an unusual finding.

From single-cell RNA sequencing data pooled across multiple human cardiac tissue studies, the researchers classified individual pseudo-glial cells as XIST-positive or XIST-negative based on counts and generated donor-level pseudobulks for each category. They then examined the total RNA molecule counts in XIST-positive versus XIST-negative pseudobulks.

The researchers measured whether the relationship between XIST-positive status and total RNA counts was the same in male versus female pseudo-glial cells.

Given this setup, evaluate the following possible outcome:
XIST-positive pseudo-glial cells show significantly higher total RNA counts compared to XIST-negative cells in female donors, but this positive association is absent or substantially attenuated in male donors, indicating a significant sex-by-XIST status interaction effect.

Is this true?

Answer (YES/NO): YES